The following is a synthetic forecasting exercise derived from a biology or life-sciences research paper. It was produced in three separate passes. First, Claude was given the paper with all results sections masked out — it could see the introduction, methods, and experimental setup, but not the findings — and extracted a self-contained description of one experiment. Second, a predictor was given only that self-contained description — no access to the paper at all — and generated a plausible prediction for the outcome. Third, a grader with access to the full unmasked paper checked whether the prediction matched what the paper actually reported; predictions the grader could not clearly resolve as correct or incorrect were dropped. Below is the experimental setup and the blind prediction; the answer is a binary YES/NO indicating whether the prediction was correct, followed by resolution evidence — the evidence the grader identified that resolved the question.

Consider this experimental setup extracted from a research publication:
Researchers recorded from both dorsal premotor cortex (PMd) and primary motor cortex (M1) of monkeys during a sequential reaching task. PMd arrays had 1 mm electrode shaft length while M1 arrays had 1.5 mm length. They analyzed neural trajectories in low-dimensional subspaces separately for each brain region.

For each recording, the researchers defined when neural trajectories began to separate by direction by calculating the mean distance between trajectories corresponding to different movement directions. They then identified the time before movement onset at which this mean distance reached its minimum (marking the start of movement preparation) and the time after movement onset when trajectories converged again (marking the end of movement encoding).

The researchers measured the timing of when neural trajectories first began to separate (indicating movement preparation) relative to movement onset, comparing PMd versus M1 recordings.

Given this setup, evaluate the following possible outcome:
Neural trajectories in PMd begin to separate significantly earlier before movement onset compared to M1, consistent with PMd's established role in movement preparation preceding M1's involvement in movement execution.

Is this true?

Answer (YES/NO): YES